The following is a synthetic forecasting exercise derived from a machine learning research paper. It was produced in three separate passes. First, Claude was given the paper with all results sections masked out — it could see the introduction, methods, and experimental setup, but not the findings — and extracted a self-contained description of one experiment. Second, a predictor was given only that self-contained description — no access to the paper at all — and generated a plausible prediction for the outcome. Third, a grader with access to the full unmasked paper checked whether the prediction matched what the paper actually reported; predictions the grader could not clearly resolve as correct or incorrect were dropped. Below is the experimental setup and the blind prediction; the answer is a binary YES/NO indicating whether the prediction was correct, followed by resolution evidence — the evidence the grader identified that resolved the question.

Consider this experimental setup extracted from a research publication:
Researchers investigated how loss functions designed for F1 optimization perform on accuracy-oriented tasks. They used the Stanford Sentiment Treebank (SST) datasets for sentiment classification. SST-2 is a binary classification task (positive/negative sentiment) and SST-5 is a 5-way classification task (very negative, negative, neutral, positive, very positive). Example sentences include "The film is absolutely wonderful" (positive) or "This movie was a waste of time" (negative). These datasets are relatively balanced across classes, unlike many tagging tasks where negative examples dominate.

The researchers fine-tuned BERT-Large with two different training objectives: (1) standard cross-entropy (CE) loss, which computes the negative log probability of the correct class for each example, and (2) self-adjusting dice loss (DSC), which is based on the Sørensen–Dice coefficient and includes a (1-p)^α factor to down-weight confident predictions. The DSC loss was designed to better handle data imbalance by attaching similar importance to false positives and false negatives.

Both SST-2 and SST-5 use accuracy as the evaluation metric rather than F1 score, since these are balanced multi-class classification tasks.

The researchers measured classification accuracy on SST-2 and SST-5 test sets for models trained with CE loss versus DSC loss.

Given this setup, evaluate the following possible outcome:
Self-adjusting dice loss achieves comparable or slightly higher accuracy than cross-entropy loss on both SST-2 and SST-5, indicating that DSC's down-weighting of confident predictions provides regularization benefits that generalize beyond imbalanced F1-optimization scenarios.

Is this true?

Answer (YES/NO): NO